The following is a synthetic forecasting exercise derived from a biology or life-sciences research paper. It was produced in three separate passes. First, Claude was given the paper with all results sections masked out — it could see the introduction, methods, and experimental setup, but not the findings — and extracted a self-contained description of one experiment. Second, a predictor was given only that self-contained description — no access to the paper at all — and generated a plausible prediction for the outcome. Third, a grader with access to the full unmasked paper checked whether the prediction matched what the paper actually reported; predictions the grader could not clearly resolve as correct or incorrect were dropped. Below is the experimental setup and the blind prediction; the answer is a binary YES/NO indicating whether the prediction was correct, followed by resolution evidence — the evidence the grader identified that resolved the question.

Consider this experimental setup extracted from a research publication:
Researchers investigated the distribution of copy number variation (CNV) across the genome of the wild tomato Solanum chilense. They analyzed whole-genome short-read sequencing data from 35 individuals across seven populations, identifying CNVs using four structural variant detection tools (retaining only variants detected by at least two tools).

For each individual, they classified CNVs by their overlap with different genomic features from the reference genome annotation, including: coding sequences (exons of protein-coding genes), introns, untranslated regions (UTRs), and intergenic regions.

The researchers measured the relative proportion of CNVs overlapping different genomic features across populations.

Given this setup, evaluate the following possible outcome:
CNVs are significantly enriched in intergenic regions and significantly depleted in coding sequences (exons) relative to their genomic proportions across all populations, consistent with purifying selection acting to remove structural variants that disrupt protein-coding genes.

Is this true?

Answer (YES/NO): NO